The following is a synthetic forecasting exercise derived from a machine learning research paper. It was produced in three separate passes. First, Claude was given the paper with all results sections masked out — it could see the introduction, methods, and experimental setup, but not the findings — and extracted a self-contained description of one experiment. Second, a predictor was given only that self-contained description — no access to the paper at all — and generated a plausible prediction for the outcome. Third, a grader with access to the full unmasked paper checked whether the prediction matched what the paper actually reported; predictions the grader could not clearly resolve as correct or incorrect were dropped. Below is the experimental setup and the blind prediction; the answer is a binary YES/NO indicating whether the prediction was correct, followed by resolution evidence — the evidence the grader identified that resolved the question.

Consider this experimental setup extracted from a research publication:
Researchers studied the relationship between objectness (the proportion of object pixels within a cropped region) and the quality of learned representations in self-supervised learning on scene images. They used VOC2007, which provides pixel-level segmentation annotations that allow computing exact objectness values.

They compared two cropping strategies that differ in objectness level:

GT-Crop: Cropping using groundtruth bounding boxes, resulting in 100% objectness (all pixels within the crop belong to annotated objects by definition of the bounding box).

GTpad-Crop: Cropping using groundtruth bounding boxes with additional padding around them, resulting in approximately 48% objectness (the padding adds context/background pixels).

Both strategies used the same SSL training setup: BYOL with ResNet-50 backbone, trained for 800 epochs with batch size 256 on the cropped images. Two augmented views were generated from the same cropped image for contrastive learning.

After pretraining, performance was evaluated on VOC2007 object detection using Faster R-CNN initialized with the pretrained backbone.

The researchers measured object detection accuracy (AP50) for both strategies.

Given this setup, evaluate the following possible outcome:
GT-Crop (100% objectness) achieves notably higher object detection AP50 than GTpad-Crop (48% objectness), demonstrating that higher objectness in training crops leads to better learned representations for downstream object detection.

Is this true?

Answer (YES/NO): NO